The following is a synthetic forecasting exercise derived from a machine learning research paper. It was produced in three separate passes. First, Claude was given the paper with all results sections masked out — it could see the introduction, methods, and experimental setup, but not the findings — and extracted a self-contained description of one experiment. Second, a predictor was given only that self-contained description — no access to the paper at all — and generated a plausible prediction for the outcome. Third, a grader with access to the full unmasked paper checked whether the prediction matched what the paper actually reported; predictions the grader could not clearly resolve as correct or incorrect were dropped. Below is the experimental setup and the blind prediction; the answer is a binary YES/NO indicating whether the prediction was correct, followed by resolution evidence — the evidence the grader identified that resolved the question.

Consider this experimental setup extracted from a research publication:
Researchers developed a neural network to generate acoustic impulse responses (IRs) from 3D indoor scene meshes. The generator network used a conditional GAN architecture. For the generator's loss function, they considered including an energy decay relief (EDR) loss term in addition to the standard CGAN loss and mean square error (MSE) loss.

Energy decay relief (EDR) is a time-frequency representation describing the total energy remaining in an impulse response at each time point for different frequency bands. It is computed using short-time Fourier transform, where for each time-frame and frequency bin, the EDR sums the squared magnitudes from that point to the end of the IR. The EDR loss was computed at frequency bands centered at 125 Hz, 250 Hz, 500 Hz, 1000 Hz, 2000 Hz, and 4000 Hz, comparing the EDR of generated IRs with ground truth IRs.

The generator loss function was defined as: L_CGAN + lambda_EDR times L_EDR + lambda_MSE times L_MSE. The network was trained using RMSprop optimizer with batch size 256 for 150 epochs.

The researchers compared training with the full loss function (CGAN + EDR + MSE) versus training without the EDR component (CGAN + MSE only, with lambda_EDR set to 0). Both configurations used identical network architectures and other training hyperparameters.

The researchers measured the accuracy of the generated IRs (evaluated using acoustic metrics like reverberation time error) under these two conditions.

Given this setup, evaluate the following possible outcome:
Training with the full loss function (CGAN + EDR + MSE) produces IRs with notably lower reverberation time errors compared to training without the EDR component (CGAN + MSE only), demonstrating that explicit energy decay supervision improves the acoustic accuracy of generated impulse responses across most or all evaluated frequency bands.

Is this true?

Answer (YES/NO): NO